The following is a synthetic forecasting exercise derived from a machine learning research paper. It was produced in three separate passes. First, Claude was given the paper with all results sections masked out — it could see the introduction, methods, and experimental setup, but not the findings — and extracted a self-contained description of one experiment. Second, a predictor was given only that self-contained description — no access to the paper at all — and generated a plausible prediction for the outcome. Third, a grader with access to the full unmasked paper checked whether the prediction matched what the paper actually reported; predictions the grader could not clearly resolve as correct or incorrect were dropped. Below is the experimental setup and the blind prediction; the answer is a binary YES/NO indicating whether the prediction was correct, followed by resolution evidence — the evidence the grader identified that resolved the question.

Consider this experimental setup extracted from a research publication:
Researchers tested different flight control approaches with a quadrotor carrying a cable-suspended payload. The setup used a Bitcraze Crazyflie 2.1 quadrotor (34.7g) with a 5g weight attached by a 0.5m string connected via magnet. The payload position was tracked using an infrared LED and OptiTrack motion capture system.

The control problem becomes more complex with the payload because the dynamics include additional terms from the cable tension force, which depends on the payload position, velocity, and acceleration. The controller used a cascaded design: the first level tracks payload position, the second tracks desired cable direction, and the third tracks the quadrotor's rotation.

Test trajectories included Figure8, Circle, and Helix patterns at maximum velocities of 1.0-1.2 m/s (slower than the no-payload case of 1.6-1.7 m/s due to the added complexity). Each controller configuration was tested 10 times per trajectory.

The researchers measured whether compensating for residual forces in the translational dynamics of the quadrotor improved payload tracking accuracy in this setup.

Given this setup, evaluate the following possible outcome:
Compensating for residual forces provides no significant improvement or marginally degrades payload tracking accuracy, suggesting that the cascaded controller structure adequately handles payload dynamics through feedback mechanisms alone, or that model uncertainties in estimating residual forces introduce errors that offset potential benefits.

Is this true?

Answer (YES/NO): YES